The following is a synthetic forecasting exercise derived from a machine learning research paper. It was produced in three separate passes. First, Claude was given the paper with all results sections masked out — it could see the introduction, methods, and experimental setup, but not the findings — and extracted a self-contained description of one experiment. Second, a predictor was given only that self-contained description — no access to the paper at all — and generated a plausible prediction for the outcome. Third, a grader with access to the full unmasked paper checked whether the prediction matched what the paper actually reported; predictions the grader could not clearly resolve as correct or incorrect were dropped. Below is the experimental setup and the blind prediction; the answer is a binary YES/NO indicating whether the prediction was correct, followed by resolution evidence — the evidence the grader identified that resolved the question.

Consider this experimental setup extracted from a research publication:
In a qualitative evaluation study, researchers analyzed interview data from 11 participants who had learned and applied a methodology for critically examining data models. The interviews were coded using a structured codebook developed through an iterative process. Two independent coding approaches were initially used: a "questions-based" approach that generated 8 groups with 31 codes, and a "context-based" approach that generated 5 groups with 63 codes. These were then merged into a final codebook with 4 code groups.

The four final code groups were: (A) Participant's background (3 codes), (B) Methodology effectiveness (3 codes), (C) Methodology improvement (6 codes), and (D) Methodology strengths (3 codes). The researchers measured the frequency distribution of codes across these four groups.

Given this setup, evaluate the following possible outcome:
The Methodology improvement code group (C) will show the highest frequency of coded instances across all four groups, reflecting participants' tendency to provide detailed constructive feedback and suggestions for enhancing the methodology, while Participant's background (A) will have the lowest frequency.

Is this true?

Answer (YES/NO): NO